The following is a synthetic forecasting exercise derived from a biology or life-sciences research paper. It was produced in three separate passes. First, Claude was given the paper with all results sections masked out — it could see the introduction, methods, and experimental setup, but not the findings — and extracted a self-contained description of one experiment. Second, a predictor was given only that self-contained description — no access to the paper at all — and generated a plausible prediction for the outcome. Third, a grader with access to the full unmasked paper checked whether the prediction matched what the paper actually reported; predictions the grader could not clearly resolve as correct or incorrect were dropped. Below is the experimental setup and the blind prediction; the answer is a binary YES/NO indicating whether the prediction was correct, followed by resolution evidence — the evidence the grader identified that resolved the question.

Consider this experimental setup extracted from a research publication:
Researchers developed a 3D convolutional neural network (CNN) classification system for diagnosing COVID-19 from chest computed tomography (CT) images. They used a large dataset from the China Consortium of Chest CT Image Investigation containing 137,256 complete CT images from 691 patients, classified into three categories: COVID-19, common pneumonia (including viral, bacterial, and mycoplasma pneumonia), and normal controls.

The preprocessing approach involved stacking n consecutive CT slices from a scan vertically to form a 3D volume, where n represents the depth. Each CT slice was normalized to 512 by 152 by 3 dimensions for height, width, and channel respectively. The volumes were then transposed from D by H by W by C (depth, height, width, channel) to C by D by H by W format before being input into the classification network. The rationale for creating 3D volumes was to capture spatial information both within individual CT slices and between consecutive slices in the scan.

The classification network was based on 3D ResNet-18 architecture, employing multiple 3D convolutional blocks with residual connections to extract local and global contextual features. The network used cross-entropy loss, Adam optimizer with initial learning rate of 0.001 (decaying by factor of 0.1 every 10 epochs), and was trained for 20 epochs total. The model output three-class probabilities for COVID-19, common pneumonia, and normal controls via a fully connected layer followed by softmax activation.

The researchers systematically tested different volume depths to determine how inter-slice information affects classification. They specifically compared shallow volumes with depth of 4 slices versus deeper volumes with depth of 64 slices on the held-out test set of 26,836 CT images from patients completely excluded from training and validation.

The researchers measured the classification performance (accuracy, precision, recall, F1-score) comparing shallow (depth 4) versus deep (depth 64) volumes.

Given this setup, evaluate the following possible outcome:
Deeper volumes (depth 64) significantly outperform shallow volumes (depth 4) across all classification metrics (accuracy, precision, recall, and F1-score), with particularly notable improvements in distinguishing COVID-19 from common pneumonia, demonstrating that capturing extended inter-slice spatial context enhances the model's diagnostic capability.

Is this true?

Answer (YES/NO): NO